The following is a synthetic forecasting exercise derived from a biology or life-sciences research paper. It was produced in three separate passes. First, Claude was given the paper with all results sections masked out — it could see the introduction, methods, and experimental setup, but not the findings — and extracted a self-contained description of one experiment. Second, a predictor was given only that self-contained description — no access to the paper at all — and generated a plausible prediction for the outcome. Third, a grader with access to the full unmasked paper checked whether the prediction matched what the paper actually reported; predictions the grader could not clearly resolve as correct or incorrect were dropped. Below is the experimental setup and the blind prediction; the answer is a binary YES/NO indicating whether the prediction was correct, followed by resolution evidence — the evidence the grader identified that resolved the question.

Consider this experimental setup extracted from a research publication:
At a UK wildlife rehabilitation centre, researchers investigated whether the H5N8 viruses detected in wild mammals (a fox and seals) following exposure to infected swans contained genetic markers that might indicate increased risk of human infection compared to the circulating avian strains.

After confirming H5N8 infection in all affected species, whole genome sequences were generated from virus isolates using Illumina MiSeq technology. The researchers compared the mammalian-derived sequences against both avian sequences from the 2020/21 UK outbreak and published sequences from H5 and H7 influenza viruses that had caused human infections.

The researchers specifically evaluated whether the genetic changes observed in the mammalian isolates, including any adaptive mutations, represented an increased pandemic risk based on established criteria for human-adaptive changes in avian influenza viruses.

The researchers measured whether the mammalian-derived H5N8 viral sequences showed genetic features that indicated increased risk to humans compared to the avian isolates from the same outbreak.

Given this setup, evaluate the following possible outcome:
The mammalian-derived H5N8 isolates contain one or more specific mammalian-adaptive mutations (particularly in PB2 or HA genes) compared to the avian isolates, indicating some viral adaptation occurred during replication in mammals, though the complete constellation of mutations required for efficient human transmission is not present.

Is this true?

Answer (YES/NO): YES